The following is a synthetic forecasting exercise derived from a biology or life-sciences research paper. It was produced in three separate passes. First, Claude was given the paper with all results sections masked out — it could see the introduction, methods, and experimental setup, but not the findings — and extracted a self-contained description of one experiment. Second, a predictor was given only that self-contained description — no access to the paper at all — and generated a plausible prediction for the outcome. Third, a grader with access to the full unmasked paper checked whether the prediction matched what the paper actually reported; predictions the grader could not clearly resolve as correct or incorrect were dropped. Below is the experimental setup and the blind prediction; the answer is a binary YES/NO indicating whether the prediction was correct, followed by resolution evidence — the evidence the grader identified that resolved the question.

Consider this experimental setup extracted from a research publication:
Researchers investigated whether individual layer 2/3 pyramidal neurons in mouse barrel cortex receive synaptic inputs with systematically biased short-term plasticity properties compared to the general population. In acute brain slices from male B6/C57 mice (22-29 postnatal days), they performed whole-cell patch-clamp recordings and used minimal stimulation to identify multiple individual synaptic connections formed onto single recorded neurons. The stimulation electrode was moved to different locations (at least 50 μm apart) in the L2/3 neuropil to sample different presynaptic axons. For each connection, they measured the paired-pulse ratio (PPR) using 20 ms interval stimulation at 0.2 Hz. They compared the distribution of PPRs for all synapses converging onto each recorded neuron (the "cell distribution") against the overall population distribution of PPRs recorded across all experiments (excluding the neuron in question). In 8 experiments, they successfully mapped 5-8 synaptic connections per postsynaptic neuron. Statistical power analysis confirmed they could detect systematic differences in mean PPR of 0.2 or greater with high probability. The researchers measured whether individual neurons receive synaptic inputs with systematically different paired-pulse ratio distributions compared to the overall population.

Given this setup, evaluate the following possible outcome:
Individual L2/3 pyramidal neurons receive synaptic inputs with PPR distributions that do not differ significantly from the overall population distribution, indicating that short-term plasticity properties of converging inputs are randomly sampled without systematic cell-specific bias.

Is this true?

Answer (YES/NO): YES